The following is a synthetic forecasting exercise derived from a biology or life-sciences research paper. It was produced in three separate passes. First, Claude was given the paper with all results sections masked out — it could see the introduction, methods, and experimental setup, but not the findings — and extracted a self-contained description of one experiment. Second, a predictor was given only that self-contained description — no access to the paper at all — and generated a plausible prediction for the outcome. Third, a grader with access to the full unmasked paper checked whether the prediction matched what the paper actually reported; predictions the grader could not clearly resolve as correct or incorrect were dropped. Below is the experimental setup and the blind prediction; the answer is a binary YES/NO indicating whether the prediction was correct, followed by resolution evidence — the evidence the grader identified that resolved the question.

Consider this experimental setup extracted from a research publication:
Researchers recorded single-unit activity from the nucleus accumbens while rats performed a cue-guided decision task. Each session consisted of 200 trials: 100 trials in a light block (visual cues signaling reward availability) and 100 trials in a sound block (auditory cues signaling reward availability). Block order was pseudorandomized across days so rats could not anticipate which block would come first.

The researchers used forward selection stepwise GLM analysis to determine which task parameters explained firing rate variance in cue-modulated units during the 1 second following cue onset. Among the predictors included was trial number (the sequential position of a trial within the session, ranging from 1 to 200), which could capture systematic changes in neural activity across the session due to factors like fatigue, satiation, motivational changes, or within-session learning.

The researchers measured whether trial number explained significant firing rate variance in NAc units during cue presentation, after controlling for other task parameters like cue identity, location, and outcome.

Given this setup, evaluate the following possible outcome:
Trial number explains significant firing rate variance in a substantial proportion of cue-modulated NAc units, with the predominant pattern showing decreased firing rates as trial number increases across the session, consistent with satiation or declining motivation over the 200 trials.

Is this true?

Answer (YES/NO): NO